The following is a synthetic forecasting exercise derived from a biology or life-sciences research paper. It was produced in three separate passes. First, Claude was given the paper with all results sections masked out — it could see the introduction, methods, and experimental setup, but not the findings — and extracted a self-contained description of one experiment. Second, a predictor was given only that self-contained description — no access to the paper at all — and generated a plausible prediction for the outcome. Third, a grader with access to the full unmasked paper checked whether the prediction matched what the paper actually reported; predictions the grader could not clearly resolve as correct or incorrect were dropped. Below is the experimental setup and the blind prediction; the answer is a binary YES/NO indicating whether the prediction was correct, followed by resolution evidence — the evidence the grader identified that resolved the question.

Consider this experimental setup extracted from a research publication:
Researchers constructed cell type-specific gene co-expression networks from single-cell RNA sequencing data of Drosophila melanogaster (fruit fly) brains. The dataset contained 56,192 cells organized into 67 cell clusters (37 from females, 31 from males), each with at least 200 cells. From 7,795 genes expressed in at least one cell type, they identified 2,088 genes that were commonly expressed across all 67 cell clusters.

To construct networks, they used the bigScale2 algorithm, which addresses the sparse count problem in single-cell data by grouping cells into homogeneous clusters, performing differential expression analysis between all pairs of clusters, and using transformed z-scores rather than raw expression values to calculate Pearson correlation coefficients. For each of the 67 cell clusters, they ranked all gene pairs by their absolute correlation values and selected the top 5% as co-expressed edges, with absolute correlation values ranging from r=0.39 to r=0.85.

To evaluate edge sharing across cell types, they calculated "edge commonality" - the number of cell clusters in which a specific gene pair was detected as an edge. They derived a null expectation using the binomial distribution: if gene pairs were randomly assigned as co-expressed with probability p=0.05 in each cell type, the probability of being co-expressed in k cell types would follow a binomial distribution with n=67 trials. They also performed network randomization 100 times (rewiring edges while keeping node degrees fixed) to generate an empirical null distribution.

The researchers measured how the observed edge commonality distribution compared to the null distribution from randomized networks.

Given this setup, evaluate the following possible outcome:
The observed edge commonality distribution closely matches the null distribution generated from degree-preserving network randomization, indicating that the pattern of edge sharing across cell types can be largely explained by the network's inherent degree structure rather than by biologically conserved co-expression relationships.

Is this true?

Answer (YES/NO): NO